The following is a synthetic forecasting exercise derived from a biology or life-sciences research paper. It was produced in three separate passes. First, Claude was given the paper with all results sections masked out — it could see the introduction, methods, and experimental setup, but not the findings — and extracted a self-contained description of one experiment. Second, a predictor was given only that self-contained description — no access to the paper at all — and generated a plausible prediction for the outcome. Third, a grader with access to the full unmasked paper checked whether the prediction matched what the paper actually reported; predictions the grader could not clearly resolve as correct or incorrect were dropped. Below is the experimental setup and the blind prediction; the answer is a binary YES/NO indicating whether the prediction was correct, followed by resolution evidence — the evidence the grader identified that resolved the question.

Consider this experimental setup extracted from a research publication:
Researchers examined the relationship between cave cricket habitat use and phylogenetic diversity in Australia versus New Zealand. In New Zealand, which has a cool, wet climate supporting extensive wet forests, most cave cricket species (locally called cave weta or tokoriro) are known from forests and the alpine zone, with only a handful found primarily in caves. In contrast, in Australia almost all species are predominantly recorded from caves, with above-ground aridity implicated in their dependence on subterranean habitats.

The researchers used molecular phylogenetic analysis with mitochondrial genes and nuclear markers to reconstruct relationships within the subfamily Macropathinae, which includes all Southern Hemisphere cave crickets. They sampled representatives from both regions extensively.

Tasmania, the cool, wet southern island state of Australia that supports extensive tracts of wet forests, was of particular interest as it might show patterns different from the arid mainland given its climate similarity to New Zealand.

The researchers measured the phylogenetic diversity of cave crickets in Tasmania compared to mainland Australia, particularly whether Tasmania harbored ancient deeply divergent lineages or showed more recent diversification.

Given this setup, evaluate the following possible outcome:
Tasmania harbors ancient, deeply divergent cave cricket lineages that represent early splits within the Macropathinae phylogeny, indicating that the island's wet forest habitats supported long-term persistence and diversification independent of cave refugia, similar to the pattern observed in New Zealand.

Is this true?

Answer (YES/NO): NO